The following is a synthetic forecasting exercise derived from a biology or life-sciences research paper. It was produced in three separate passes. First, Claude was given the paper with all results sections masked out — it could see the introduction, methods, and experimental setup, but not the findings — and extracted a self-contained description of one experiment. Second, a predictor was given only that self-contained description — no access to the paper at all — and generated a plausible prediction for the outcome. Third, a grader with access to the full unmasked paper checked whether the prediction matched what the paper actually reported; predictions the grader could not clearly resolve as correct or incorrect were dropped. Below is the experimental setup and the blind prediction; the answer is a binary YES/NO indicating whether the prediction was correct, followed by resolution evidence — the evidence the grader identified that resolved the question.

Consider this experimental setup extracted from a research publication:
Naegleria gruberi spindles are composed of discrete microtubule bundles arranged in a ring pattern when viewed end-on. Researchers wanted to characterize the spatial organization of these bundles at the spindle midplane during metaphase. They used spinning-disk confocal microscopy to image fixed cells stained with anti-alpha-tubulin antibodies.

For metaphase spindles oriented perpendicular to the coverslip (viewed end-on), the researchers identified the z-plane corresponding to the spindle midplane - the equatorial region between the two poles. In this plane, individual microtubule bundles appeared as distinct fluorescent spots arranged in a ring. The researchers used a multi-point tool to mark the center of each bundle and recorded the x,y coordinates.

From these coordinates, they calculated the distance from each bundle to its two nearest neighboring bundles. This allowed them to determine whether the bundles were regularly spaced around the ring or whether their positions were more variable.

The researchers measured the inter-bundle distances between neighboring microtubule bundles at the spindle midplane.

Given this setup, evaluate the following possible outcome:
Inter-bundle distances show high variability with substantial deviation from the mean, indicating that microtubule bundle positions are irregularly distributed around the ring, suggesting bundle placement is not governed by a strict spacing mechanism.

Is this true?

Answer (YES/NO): NO